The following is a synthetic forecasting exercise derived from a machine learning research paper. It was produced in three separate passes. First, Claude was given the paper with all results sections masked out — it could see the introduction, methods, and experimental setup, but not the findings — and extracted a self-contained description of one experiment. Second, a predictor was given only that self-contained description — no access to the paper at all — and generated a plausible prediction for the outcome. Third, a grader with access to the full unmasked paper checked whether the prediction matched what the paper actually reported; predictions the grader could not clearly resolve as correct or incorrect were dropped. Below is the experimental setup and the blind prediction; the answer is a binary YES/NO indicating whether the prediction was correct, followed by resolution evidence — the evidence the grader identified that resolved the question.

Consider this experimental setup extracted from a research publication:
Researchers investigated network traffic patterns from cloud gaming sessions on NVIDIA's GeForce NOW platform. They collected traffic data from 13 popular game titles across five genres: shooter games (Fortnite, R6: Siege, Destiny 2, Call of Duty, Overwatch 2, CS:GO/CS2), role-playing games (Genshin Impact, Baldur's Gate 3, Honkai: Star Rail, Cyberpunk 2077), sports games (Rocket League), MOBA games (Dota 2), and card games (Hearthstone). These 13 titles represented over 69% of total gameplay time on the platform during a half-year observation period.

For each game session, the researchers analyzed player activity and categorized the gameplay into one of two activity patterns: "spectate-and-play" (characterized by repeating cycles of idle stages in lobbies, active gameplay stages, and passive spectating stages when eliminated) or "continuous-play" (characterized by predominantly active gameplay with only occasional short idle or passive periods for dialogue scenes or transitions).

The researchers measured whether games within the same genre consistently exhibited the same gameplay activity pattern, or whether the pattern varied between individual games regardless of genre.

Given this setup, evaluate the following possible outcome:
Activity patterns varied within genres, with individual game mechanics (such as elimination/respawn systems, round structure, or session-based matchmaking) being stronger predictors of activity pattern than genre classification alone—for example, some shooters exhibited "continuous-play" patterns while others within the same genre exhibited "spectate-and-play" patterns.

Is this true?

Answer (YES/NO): NO